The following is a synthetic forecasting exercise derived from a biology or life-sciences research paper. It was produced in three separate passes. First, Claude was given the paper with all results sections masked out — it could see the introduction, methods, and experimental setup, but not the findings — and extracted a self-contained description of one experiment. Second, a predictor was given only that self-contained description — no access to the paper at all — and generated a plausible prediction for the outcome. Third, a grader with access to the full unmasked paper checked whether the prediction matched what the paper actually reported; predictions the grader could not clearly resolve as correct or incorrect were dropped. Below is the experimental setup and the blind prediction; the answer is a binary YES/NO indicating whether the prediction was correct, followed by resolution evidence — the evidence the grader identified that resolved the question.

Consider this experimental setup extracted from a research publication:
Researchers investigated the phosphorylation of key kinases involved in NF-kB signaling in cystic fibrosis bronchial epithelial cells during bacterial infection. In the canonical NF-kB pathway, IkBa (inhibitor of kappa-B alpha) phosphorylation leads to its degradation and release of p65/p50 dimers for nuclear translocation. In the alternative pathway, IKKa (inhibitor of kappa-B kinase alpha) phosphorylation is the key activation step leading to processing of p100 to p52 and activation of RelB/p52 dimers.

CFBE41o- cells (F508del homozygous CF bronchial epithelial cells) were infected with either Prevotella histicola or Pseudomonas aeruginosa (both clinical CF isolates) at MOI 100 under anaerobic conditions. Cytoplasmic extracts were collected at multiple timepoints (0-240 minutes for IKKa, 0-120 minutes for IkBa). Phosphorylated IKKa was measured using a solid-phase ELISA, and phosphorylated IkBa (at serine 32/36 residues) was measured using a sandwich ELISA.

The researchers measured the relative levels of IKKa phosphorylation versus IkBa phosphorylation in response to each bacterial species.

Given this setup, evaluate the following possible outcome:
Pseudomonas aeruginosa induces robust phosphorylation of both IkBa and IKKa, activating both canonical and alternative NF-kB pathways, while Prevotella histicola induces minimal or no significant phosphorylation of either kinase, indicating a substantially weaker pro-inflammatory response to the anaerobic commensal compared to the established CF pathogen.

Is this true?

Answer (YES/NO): NO